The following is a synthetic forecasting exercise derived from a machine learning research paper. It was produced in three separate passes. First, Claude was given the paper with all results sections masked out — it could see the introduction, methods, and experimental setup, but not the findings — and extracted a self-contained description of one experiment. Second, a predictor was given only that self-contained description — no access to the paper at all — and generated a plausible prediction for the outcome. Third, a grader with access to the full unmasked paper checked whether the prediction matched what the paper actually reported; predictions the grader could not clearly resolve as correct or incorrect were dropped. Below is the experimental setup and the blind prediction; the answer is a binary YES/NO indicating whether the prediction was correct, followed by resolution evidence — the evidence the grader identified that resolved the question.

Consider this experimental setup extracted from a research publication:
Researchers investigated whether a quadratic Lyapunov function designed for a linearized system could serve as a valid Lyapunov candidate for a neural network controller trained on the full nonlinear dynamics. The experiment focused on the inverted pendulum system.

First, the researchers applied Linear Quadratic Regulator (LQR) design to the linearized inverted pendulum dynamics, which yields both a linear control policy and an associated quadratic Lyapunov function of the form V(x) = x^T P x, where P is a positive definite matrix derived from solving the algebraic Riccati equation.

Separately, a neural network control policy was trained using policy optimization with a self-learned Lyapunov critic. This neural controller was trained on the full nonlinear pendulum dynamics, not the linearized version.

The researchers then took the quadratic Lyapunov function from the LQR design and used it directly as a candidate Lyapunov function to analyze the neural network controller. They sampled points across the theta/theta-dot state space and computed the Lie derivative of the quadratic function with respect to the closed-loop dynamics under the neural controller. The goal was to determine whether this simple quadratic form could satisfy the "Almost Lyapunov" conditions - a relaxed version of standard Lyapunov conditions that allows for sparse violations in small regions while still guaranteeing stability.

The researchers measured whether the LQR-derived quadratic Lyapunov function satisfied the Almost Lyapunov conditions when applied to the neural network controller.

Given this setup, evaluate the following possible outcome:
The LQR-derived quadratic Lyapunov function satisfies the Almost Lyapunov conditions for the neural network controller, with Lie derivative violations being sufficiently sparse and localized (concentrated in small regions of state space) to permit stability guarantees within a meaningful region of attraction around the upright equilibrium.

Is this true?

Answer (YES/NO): NO